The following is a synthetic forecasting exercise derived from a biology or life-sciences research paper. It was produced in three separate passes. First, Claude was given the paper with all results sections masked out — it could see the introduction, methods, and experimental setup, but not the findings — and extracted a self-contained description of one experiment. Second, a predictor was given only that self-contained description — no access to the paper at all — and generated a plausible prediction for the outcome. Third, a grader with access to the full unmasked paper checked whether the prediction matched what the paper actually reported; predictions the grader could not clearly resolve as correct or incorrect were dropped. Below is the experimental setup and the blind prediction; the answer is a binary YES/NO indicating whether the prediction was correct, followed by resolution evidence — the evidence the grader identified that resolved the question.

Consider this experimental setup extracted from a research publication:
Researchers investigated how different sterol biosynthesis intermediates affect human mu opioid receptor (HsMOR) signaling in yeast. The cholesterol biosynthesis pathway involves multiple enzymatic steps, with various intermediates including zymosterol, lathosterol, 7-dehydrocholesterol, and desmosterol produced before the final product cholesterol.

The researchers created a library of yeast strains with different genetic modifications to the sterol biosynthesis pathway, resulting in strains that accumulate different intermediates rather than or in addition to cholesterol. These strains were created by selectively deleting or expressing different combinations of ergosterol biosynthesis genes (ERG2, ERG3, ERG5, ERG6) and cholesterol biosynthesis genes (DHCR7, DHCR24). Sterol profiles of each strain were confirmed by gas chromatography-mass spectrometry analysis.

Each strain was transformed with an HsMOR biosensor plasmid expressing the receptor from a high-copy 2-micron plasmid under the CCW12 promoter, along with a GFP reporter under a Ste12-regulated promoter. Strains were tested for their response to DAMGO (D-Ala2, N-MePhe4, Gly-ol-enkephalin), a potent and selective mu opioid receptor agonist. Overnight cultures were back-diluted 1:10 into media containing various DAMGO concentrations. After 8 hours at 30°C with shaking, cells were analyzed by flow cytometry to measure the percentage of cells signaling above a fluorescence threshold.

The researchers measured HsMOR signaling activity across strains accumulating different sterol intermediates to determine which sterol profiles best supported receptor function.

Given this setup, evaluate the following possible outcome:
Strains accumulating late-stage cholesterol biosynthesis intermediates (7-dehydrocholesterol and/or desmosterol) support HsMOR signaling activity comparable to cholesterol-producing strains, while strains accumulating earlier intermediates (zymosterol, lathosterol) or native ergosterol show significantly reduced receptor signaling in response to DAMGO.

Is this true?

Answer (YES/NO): NO